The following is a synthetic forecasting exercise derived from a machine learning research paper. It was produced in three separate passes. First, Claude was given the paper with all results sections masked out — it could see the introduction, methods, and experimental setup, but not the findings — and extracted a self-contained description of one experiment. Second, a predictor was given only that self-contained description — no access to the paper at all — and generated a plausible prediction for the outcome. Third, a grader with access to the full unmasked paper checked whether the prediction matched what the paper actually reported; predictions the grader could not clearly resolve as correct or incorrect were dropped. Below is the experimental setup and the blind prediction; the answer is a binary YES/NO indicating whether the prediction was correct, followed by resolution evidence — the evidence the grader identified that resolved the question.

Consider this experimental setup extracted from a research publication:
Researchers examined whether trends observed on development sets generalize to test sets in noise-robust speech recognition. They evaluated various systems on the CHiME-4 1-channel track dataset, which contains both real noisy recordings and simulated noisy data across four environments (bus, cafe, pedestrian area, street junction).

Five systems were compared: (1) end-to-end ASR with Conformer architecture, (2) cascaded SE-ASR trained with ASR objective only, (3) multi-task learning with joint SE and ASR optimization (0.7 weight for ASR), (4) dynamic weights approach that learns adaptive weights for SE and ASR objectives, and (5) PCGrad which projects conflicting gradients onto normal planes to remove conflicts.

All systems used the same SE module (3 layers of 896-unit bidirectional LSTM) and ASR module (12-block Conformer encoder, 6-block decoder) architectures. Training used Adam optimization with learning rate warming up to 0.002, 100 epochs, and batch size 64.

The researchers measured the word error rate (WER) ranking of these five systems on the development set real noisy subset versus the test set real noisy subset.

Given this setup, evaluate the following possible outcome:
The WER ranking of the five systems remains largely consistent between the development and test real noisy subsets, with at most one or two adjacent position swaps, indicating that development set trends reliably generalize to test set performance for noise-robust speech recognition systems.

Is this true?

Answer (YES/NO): YES